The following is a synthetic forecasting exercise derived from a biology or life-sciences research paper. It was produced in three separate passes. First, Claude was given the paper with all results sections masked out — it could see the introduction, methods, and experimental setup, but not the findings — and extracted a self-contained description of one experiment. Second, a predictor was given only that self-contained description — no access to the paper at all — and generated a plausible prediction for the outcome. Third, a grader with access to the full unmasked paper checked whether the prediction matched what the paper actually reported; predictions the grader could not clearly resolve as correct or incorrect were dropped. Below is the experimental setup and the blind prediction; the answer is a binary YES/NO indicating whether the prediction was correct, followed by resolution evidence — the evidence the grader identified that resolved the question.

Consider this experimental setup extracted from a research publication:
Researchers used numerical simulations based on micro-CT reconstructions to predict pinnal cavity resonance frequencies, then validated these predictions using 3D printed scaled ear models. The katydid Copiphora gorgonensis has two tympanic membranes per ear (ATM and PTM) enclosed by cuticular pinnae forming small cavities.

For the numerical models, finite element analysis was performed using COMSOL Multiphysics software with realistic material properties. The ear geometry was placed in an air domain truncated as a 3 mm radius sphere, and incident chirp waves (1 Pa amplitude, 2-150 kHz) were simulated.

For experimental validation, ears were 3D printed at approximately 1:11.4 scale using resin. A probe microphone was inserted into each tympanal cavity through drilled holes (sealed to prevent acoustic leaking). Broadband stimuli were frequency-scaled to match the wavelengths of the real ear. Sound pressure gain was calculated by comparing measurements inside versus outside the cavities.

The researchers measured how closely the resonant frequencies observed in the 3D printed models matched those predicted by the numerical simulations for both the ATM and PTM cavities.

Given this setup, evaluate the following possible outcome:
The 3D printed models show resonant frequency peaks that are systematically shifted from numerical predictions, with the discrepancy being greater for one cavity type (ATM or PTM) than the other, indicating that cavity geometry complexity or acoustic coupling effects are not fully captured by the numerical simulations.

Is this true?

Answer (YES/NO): NO